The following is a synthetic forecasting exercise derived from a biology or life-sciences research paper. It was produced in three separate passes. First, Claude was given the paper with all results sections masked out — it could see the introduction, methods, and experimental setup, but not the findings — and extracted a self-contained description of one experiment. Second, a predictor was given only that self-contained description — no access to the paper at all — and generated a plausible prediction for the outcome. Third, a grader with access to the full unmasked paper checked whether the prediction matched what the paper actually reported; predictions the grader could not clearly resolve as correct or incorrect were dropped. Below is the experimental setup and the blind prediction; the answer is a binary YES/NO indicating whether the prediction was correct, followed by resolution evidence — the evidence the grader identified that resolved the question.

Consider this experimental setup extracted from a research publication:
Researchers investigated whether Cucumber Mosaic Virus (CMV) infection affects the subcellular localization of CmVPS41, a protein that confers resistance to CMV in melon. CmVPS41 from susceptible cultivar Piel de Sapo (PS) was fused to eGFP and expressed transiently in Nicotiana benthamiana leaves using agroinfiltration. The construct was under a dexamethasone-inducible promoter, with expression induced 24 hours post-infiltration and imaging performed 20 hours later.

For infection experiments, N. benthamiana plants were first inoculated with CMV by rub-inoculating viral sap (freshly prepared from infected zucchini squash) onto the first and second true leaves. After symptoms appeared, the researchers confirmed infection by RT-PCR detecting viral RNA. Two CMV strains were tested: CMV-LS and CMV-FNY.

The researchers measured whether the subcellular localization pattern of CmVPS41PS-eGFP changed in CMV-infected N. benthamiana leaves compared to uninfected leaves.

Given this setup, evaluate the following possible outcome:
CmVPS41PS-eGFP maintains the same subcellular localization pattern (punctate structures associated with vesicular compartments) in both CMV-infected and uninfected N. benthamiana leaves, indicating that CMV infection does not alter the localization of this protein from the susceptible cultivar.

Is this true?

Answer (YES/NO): NO